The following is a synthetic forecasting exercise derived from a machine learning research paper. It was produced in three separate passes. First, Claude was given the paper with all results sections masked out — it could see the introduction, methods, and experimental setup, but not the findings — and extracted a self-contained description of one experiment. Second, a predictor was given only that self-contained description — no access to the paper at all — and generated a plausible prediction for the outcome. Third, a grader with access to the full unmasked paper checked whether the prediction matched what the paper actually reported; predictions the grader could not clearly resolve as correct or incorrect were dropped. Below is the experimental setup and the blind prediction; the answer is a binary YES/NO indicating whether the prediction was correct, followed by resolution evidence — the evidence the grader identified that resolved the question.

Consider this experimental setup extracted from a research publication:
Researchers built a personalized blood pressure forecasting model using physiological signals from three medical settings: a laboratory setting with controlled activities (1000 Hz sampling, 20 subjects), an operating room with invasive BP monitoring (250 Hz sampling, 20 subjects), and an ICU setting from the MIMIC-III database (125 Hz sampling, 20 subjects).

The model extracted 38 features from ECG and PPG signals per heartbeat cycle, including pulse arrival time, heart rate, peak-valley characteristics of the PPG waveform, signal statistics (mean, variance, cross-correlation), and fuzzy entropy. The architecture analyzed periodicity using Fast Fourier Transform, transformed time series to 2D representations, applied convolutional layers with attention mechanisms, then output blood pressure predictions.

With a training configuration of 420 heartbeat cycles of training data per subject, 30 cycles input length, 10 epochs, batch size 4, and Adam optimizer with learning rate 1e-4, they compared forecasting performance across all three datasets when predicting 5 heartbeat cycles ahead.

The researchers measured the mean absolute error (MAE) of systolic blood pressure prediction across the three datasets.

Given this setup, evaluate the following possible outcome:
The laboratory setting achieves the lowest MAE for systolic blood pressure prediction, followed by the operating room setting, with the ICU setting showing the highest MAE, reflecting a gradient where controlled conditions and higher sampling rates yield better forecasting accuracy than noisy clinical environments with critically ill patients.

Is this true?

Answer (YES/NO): NO